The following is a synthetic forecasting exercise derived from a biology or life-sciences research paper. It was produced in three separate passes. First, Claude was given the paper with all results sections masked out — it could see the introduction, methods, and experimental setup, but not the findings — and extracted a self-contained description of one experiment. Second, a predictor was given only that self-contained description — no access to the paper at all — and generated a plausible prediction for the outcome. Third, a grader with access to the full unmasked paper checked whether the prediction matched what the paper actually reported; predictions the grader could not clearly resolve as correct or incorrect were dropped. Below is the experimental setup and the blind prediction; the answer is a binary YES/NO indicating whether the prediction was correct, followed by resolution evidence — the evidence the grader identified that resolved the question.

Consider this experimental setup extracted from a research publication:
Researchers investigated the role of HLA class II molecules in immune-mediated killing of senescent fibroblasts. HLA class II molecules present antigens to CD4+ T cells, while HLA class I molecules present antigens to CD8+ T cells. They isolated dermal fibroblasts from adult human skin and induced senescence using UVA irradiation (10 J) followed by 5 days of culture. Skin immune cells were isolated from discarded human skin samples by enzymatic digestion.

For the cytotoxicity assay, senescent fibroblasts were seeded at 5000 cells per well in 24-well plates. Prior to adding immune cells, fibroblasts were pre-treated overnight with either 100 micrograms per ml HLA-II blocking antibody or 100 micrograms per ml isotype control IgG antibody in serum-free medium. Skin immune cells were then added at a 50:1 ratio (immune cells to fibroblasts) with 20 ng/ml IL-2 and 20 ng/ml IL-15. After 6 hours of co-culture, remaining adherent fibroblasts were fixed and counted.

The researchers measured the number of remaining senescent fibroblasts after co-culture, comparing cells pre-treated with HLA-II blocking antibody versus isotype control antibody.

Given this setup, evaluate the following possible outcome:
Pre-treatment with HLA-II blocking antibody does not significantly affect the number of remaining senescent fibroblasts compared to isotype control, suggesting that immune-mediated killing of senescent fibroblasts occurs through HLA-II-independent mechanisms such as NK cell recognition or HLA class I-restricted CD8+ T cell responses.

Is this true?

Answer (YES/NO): NO